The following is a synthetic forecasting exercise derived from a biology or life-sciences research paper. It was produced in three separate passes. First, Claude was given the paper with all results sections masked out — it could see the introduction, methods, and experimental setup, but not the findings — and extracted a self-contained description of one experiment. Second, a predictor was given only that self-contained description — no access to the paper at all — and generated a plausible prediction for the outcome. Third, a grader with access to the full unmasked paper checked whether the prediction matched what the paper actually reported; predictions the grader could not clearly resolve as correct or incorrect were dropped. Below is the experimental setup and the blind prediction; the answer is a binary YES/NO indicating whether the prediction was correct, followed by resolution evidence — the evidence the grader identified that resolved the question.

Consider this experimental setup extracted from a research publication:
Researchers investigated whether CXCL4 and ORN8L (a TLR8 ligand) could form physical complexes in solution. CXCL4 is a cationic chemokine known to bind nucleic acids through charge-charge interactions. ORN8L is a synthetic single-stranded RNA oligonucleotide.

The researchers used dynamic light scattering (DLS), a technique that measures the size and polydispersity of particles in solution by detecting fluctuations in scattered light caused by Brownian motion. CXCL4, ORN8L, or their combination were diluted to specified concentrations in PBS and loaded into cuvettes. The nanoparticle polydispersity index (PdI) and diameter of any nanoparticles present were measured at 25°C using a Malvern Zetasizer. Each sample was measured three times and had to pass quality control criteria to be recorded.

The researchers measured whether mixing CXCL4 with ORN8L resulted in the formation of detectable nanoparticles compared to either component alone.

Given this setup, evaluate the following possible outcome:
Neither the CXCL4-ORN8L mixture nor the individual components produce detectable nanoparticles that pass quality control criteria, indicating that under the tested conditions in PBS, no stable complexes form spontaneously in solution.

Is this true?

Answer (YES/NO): NO